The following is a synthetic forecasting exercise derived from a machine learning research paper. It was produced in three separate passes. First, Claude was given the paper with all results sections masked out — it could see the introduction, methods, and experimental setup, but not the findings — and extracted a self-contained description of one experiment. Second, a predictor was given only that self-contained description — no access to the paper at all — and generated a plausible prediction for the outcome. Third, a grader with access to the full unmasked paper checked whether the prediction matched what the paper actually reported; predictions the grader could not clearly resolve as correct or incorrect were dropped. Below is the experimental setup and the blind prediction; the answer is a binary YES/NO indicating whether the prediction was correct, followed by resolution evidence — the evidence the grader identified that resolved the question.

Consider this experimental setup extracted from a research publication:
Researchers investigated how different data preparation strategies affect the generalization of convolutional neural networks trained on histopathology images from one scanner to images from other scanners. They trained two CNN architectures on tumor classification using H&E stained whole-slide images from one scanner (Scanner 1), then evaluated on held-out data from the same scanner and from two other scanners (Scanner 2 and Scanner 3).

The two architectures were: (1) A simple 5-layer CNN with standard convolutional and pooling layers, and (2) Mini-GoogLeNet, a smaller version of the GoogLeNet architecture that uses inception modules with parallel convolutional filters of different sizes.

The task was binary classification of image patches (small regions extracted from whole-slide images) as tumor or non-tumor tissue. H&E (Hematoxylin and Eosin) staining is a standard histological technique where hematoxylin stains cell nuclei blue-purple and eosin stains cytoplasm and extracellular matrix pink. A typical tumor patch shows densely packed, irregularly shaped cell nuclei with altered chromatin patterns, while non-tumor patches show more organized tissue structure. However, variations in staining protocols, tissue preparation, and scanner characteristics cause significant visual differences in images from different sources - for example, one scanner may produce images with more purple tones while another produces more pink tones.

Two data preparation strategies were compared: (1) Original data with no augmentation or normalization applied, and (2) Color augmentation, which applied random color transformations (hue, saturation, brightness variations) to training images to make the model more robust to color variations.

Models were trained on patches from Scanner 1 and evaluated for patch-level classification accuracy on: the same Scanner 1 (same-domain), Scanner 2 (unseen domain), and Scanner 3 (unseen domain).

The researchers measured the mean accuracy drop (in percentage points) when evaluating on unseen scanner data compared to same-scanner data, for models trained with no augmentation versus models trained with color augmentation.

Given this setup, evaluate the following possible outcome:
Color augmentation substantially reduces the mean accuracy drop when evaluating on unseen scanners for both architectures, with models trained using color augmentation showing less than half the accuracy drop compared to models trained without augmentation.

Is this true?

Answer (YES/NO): YES